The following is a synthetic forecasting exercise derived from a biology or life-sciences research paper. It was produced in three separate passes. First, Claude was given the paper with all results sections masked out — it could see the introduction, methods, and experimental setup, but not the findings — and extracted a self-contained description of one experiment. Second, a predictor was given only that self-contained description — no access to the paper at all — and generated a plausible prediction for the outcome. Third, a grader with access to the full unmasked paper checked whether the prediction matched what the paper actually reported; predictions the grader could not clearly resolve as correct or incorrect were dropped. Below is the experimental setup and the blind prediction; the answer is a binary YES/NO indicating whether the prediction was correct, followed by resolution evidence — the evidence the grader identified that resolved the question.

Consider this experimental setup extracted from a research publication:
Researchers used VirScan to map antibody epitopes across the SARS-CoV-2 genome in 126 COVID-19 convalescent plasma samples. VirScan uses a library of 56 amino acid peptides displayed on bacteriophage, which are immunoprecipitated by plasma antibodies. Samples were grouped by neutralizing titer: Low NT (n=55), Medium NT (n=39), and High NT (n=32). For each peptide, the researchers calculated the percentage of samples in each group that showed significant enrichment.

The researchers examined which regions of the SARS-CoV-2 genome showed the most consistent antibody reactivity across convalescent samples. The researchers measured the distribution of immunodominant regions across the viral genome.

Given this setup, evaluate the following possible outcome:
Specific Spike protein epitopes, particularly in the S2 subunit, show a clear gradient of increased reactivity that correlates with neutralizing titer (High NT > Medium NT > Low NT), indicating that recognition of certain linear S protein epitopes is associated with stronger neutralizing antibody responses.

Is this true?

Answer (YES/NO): NO